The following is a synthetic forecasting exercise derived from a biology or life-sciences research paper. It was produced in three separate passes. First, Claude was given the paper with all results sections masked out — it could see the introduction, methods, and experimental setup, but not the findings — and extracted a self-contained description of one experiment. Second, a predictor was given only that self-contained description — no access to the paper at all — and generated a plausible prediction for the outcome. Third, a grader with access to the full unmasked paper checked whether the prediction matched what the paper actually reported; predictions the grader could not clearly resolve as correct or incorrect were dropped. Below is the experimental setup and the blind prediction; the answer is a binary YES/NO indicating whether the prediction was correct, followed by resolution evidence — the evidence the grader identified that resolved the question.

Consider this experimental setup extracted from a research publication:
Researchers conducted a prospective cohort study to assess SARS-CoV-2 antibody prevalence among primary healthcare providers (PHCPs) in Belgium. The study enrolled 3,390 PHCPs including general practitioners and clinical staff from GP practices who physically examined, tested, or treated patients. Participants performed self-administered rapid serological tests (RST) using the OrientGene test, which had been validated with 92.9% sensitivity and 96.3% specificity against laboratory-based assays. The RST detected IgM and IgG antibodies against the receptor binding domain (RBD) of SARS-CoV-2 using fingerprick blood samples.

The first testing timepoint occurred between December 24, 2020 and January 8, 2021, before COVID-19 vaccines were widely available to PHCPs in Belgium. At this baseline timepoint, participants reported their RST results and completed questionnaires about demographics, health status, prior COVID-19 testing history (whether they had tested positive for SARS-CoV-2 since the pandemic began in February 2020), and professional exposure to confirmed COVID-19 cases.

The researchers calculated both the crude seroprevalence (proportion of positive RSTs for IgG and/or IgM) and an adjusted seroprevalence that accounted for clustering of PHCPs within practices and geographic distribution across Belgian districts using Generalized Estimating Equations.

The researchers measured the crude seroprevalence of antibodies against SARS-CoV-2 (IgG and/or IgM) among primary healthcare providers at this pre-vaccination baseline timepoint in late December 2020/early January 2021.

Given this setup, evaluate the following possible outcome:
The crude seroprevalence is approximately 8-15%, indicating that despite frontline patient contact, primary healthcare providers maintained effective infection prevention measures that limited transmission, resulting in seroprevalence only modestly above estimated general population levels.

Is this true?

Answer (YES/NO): NO